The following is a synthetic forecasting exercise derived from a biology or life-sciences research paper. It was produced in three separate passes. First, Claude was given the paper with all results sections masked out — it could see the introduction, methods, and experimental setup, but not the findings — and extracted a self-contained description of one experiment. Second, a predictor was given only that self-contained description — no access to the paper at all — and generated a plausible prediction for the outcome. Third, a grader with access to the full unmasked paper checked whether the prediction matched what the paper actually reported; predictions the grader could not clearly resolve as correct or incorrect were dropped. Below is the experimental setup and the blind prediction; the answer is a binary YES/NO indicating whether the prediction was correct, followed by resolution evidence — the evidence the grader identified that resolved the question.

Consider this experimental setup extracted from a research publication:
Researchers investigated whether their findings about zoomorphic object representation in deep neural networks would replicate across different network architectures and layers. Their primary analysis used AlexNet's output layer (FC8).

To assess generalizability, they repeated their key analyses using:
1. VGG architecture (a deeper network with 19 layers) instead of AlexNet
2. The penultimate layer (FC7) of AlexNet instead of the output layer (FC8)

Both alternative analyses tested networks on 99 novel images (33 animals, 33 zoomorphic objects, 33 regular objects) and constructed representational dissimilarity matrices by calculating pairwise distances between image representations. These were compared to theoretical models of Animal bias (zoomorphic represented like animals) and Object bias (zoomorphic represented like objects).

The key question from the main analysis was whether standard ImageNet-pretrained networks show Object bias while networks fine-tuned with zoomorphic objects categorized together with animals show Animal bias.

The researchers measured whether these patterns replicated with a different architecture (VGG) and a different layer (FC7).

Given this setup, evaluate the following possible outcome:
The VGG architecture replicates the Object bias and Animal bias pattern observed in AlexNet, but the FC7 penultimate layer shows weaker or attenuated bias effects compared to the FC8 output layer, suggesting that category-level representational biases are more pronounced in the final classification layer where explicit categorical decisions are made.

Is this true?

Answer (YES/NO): YES